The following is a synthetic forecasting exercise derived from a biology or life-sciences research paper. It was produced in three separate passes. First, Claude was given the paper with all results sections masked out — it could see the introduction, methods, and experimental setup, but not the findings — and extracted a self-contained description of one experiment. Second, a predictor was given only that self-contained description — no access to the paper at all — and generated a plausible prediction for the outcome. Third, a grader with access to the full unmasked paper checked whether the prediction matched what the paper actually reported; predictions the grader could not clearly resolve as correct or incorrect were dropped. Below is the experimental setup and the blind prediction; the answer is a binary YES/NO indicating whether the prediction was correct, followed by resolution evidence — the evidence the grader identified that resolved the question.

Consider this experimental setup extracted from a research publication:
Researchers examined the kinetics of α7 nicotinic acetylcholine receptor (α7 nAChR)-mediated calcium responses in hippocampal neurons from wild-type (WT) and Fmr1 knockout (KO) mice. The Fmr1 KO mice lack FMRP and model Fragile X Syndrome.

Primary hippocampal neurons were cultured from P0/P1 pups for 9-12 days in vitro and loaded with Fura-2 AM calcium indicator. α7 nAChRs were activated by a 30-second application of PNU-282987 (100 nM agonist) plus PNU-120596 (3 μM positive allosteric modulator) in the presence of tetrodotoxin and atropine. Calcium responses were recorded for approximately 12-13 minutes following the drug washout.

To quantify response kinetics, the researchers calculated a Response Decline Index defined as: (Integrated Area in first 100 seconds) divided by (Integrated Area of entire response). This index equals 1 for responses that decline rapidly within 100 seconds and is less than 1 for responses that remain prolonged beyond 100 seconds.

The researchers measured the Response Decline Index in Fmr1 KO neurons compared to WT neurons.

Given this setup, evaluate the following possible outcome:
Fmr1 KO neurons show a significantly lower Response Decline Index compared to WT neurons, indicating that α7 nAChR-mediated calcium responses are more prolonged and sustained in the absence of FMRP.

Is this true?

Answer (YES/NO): NO